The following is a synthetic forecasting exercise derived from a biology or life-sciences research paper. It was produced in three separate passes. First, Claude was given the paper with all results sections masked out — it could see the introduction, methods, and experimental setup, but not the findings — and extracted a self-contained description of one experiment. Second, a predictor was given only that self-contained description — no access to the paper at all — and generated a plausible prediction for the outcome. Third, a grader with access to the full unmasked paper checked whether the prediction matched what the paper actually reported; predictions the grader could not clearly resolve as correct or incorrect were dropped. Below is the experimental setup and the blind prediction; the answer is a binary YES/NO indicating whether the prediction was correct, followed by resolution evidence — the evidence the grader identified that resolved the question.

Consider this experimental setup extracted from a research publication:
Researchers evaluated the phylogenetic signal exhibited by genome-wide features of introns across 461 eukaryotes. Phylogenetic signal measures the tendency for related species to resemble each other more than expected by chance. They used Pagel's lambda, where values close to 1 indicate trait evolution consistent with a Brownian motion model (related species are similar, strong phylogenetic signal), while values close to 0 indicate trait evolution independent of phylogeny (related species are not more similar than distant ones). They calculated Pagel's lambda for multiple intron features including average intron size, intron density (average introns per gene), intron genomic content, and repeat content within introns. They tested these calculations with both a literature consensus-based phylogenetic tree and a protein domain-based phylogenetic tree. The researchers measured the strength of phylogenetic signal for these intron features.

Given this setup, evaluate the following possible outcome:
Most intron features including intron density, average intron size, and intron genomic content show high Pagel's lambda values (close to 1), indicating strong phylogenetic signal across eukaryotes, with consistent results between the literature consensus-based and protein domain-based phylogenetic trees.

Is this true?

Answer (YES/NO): YES